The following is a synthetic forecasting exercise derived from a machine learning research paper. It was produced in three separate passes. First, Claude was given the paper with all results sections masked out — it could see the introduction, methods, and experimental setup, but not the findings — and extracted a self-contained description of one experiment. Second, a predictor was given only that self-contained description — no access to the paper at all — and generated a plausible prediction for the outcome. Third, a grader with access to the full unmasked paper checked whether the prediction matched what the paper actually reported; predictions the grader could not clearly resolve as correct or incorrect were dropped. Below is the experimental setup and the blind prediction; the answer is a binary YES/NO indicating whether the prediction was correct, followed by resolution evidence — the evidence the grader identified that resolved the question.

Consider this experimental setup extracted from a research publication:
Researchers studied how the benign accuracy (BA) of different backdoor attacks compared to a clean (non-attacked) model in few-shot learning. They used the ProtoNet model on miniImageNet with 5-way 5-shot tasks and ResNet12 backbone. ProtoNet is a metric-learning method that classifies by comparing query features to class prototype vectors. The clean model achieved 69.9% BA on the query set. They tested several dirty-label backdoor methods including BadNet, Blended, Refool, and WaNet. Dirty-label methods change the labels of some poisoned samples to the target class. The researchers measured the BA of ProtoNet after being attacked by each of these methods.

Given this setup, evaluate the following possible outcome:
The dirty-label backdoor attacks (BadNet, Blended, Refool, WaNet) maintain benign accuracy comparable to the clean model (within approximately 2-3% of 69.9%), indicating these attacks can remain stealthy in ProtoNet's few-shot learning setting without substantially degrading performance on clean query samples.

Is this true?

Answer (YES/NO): NO